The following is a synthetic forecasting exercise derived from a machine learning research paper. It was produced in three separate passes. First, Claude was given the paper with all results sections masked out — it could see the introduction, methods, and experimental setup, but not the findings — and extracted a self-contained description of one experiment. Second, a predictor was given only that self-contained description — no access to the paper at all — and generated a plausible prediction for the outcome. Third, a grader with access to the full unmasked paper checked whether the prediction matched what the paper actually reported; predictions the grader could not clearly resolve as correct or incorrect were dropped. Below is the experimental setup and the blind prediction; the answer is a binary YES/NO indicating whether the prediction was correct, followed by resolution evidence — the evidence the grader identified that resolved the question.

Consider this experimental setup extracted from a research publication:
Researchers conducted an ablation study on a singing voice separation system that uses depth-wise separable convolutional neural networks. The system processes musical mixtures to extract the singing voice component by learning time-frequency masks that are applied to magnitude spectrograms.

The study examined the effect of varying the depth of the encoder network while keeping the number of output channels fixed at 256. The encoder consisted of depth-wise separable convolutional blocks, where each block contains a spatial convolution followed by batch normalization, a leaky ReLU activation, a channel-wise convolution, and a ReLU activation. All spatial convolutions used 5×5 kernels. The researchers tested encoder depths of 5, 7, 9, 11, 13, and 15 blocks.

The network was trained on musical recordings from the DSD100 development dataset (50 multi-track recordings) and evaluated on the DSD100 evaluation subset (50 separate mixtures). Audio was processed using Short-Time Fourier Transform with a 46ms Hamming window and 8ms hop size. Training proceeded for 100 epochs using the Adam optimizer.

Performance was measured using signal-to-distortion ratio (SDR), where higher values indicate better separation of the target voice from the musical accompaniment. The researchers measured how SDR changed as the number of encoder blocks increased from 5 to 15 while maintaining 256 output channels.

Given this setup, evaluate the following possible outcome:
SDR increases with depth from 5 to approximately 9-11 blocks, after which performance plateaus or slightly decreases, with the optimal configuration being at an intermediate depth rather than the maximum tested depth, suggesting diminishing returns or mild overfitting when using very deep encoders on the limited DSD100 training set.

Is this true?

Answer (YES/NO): NO